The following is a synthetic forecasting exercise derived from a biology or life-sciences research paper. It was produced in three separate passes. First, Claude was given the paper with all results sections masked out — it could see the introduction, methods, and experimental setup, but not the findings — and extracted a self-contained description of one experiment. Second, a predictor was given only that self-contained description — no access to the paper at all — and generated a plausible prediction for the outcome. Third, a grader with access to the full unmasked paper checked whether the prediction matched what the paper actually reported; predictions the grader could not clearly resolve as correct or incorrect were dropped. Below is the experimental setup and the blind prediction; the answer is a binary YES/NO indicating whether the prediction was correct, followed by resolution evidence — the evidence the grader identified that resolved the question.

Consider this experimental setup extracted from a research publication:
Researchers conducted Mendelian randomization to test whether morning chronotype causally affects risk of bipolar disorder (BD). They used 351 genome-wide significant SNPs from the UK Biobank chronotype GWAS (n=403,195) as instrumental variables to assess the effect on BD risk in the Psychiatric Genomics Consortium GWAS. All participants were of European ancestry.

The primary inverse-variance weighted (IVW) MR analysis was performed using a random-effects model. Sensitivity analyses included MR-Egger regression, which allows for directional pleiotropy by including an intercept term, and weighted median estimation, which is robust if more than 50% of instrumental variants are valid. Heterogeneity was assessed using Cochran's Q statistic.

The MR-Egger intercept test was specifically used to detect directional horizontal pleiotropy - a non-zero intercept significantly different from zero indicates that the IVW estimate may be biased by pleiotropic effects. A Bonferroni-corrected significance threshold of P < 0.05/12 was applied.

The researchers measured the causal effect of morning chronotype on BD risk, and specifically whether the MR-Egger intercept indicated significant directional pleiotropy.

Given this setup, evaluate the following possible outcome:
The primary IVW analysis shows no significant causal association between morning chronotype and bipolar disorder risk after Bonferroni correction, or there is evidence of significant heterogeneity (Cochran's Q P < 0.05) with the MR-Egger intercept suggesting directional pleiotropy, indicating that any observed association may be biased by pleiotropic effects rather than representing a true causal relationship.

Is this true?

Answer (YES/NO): YES